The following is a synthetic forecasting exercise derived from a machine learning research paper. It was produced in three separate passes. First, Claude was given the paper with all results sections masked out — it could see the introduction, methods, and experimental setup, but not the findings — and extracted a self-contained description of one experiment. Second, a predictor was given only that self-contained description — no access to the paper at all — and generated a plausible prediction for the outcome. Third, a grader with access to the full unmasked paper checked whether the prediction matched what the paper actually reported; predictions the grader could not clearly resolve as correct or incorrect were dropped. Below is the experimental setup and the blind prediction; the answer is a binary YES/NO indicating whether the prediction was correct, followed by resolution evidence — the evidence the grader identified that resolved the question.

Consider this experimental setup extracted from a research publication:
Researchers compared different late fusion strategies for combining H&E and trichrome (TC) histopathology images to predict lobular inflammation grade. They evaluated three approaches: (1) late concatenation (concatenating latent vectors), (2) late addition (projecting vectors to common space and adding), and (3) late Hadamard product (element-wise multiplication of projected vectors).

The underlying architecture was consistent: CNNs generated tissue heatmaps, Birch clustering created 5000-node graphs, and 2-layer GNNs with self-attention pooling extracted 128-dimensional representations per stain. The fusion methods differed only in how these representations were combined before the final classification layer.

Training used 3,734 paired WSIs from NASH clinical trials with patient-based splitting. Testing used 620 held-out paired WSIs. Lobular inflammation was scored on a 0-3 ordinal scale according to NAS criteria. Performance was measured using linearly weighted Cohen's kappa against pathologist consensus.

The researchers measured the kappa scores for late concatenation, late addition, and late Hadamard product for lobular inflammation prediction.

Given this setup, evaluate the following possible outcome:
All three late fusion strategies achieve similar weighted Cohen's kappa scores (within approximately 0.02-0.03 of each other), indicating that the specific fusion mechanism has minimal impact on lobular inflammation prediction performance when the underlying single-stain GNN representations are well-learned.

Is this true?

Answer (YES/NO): NO